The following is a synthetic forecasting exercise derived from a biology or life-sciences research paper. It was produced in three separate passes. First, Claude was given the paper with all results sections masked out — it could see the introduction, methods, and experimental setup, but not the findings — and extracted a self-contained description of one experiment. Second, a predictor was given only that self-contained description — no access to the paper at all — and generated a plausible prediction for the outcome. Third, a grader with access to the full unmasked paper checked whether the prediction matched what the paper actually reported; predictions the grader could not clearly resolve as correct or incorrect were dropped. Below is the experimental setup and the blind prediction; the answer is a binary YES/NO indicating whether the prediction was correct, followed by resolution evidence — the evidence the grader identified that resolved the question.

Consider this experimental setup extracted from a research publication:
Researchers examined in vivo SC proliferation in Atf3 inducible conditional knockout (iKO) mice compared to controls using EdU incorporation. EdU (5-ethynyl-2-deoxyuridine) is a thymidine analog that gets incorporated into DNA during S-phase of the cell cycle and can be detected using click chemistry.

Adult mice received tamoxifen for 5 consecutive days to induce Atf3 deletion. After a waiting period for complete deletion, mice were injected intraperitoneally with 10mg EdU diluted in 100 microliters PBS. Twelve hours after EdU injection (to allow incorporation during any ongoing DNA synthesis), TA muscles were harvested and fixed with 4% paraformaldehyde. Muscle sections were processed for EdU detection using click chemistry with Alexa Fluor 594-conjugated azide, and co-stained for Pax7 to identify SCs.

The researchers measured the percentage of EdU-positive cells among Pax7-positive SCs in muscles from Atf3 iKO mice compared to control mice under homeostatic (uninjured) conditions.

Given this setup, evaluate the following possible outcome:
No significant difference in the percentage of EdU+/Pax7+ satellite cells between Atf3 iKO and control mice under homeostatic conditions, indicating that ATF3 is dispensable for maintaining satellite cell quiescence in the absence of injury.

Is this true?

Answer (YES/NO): NO